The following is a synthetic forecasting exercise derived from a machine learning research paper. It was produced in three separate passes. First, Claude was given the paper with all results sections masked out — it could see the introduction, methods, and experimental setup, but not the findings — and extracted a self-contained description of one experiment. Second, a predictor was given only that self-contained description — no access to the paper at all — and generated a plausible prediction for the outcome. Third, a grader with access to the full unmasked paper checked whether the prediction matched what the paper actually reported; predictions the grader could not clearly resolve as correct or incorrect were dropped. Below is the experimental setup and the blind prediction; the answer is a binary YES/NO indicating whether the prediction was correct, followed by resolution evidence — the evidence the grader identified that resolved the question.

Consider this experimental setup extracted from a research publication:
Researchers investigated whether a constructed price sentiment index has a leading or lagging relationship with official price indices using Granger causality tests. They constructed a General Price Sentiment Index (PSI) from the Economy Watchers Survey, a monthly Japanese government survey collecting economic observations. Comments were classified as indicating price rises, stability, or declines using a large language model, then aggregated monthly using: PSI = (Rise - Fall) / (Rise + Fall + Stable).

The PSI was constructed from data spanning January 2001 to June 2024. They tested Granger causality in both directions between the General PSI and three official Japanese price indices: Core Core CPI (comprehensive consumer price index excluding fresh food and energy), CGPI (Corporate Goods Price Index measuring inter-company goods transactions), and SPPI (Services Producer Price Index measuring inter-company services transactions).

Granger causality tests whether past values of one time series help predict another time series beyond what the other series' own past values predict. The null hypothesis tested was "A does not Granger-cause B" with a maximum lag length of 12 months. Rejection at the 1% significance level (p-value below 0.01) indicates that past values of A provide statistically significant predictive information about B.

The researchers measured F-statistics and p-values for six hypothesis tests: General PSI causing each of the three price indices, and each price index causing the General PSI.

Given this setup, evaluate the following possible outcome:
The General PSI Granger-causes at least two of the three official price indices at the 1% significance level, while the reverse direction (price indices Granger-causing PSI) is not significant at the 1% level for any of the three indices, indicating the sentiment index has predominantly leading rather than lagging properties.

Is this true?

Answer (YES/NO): YES